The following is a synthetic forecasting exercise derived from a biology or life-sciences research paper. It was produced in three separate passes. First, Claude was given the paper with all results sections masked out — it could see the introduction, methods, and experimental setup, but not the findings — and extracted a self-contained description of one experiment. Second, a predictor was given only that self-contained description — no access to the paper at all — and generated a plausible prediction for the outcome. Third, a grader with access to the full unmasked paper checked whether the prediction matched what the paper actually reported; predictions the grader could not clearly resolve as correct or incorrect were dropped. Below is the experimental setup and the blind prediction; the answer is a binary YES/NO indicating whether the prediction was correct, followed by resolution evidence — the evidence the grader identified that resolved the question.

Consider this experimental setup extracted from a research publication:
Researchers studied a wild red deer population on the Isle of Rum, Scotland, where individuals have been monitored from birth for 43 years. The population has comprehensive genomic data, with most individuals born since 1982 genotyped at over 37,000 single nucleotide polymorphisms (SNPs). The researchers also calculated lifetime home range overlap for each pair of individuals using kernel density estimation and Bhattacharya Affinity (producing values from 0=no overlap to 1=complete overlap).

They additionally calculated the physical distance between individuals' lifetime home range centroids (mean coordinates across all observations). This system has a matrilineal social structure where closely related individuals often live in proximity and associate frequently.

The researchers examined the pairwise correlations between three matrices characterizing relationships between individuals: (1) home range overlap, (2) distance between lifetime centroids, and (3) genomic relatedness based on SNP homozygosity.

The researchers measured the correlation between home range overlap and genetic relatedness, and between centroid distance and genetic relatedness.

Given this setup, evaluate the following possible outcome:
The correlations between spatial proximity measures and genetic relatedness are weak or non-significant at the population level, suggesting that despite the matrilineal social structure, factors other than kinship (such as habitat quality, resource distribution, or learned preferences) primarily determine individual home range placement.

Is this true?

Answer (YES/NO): NO